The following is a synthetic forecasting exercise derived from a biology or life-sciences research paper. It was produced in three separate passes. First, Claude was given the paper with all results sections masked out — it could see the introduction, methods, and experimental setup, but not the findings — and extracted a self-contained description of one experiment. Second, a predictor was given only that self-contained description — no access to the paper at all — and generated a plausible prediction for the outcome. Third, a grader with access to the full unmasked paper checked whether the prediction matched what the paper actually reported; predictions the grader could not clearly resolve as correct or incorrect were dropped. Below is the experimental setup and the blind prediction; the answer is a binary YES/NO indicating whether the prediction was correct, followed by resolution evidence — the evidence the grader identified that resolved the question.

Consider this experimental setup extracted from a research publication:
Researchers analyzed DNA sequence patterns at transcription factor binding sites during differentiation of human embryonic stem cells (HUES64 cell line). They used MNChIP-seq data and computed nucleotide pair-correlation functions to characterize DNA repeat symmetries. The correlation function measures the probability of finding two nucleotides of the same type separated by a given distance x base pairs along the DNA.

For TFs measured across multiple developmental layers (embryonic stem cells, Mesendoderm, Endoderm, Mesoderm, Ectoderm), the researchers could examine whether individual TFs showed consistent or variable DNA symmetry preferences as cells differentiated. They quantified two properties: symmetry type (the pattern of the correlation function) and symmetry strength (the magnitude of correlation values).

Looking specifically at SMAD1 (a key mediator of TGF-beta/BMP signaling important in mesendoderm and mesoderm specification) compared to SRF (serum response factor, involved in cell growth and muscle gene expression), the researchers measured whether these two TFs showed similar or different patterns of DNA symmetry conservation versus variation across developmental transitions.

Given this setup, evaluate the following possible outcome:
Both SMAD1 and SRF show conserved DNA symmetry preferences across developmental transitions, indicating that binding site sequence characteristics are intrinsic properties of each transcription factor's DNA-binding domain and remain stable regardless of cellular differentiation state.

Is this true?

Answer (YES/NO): NO